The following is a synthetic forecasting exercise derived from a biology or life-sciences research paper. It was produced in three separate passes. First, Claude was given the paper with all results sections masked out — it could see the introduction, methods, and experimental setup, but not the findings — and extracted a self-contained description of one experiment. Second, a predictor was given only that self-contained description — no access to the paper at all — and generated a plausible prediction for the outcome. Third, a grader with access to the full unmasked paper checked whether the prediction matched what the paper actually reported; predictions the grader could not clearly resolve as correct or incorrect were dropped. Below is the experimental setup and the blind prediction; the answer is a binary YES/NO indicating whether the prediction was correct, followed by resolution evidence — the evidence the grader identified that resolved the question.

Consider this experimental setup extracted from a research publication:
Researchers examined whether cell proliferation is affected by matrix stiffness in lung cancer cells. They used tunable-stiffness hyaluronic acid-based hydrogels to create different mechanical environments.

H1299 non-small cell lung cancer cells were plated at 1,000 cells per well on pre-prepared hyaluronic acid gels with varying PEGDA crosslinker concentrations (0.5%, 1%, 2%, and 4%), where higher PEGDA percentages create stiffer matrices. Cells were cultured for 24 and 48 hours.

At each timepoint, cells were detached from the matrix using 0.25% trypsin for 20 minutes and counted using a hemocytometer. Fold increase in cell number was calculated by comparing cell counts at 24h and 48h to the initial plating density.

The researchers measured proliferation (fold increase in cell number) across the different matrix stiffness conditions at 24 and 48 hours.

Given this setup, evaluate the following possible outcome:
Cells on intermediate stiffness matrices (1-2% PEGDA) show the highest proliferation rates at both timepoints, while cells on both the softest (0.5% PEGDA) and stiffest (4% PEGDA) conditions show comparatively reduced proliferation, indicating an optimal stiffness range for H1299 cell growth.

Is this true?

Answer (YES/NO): NO